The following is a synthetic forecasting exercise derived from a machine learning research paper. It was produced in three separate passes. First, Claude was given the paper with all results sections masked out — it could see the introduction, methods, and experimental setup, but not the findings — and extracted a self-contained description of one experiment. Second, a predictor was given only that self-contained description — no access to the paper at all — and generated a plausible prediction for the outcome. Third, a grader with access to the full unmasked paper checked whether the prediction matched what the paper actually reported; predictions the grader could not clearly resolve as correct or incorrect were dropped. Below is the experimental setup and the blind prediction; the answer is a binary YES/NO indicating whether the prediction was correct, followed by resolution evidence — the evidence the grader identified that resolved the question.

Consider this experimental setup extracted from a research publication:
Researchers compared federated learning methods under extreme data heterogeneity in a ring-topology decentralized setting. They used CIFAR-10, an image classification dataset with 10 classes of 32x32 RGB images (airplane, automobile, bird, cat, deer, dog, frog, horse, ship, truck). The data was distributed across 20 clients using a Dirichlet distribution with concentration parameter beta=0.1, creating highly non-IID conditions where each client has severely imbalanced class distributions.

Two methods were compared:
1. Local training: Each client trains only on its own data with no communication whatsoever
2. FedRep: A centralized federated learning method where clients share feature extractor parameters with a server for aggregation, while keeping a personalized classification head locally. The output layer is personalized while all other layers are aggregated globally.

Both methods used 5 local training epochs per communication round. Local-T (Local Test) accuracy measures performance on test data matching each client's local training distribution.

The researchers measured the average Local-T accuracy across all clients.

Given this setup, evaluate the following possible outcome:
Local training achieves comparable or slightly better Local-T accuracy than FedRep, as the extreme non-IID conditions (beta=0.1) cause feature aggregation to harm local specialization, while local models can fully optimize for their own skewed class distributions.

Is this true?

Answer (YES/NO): YES